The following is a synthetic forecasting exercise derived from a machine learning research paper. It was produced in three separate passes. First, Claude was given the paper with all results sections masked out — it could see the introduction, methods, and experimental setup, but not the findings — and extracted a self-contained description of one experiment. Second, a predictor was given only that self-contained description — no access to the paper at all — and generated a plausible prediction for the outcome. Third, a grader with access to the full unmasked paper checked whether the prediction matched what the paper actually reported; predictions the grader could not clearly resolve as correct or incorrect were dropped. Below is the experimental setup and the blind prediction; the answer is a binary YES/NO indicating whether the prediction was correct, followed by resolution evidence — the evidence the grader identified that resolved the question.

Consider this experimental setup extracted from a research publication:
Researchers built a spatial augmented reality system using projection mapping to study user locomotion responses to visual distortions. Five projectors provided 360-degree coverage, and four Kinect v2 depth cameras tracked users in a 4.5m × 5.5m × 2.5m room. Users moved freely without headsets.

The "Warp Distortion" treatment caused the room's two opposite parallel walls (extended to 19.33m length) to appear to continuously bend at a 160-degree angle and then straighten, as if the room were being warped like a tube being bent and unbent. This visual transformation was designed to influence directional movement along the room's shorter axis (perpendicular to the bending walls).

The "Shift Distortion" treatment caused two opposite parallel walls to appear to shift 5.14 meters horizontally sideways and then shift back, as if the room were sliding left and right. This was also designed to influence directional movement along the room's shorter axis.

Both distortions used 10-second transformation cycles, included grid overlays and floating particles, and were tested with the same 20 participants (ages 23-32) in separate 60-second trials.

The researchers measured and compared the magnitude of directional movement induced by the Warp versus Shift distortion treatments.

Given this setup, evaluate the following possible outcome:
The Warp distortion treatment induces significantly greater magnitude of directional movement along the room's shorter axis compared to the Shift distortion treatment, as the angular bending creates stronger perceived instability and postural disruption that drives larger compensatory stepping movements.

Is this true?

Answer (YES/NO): NO